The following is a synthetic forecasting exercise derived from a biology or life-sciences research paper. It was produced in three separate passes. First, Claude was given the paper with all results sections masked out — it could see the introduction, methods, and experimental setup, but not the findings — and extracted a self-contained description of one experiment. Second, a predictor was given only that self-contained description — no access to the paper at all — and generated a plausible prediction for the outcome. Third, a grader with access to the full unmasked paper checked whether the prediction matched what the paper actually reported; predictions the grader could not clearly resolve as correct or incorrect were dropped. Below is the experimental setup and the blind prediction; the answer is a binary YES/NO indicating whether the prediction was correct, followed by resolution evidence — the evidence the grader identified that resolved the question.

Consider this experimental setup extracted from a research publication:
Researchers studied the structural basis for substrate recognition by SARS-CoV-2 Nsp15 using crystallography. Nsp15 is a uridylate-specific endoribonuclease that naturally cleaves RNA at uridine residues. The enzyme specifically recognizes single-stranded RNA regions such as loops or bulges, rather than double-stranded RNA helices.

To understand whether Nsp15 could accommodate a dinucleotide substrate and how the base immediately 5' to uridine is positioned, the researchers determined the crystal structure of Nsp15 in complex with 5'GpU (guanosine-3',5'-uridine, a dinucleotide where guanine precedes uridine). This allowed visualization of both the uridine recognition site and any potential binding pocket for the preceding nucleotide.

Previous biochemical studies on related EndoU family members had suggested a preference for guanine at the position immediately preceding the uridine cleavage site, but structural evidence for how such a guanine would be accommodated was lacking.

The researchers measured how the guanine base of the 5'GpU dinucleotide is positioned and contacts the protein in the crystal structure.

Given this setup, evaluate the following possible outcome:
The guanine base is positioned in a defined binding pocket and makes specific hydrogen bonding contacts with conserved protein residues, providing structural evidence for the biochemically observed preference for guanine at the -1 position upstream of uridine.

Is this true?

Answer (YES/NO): NO